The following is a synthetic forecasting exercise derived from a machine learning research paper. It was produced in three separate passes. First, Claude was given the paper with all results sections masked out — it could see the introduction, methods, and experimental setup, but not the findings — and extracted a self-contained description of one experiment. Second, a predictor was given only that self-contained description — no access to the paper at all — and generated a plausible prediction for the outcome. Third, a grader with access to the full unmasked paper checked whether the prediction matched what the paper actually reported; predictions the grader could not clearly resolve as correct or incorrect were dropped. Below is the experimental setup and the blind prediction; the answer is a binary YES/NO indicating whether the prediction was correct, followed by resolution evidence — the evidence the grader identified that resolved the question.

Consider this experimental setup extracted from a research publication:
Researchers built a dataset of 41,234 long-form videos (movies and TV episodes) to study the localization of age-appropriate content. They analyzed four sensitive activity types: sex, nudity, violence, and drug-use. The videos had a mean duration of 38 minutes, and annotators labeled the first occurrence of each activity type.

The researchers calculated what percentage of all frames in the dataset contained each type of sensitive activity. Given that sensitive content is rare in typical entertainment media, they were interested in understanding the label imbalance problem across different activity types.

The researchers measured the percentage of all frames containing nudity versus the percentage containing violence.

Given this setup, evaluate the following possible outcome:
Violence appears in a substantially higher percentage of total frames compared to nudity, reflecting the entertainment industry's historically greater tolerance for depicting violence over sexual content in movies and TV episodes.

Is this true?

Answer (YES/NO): YES